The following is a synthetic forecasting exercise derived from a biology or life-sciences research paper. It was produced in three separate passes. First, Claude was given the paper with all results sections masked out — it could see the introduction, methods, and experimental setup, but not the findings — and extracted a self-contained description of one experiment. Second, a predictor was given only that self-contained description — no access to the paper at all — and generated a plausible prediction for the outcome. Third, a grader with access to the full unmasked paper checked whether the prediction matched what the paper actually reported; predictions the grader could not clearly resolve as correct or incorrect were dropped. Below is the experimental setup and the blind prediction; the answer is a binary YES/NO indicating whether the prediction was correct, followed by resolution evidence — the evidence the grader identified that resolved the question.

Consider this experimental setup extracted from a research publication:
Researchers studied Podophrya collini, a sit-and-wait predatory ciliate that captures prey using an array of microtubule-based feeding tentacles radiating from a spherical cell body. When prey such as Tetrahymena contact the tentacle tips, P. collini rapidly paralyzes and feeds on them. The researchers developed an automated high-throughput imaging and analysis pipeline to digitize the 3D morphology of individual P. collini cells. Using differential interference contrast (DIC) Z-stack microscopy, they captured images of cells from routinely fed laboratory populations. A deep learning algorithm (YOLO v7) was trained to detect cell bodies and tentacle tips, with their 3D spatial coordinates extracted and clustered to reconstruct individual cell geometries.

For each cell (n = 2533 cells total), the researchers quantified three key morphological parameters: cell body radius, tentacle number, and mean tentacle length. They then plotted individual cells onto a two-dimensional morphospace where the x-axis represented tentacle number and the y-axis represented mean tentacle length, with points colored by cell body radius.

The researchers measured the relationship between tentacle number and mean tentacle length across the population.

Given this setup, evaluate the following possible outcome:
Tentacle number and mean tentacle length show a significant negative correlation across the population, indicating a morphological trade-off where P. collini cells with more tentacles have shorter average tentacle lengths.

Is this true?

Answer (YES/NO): NO